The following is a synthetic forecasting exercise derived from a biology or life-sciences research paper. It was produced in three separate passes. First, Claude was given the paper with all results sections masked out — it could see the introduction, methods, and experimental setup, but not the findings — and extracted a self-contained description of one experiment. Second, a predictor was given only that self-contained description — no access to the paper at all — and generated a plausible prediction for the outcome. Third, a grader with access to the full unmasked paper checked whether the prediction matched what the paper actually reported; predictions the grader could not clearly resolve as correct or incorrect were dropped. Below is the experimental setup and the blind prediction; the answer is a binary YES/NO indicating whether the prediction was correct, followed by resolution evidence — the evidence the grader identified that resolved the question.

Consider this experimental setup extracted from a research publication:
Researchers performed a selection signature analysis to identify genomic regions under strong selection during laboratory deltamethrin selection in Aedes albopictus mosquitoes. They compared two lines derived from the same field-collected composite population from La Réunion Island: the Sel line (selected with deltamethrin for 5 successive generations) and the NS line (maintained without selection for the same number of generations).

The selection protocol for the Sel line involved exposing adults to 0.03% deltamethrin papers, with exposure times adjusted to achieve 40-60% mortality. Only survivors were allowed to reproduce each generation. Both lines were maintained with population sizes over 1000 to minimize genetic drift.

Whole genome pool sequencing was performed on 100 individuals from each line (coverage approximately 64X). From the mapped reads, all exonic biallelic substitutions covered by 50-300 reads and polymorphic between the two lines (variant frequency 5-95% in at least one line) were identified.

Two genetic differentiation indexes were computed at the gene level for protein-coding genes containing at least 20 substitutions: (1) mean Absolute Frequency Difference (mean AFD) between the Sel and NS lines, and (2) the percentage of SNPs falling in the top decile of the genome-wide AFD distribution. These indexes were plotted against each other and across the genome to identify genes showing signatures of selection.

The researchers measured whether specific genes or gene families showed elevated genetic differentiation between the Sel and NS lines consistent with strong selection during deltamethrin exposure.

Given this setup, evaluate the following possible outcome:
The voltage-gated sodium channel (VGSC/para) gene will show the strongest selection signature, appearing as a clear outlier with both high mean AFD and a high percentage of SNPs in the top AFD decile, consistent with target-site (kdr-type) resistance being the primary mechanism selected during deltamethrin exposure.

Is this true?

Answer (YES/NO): NO